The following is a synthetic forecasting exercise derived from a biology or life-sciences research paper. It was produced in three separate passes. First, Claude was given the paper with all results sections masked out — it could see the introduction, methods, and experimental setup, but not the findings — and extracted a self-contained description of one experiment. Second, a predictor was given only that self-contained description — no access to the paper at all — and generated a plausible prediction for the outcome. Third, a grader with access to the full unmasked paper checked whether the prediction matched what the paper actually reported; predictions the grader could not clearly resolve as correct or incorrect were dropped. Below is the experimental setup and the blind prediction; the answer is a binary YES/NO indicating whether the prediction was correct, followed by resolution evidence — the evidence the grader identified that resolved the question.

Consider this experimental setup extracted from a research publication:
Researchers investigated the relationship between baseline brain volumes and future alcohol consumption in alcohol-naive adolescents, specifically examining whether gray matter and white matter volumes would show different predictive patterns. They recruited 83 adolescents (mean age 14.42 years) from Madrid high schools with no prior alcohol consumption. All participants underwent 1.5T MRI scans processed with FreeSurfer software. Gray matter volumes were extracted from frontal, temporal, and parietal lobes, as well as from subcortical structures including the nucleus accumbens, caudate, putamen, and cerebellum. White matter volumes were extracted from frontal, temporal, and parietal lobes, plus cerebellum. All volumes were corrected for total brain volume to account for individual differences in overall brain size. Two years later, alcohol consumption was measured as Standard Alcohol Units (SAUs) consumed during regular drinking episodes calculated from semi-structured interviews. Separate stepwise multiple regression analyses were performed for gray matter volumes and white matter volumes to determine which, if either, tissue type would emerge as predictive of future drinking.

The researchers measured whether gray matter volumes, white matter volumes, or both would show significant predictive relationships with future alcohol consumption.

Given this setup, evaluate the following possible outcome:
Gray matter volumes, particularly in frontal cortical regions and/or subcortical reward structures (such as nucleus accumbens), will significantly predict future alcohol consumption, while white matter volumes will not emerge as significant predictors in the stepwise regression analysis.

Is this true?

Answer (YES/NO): NO